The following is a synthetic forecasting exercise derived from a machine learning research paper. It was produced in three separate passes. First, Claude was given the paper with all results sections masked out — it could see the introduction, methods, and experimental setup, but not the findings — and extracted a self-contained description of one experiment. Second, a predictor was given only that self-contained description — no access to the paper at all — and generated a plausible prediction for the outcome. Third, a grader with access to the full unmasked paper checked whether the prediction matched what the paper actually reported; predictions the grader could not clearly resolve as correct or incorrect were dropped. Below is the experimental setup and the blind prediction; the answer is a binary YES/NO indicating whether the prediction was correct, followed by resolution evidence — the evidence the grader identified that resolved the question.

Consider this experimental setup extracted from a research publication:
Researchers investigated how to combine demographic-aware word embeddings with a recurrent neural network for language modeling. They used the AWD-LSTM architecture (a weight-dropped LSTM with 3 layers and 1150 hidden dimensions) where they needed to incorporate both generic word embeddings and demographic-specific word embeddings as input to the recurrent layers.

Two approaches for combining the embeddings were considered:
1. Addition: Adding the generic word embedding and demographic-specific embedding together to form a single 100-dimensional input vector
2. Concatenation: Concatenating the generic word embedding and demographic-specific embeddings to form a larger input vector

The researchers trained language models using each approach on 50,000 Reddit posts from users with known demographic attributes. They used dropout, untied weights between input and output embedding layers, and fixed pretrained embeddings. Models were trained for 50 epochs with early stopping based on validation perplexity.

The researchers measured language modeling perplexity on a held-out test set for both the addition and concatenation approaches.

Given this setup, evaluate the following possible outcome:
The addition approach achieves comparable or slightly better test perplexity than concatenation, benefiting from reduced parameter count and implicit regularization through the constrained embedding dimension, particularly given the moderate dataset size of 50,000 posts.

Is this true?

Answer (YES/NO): NO